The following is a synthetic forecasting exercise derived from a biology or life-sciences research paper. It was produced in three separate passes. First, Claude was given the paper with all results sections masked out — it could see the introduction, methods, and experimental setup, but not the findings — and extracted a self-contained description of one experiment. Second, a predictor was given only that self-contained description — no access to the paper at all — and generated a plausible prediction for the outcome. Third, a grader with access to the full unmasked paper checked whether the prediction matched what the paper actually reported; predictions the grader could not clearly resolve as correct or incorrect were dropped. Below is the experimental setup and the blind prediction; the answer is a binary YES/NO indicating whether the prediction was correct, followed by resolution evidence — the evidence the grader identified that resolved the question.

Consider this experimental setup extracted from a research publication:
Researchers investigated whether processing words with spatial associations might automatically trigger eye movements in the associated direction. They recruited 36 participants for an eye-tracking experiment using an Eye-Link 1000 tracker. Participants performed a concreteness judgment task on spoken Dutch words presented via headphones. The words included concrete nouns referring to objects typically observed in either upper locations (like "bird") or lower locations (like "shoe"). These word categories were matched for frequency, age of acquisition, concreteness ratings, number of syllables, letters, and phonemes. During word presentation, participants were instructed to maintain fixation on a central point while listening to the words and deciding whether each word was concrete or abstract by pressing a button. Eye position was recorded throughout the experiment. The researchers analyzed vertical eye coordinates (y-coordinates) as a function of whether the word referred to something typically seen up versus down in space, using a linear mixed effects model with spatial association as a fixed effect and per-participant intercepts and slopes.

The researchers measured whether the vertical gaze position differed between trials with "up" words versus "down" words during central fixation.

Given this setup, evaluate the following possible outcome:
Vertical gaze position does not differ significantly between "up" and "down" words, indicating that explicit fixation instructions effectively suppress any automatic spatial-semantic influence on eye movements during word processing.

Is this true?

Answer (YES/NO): YES